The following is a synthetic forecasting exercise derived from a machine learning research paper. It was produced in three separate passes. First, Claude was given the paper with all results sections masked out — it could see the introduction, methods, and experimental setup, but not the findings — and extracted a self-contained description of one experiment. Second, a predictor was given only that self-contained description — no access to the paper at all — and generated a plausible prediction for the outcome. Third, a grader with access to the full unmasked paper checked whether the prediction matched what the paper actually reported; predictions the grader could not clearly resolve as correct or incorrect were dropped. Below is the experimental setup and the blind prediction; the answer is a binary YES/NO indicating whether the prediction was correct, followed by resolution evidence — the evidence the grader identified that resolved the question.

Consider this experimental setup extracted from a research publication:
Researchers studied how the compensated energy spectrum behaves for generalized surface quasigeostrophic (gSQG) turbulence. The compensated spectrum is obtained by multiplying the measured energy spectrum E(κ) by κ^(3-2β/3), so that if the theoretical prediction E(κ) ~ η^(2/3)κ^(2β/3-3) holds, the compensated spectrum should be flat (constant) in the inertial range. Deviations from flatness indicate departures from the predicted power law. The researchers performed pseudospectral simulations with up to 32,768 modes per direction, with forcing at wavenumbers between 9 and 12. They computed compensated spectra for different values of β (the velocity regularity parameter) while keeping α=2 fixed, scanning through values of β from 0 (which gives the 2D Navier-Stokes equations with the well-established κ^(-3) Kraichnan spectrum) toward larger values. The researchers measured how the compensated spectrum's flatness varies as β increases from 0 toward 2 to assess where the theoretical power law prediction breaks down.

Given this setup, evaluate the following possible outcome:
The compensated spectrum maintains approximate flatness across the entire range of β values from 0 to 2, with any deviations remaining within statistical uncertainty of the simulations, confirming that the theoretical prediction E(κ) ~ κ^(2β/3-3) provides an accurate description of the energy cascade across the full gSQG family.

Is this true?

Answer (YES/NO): NO